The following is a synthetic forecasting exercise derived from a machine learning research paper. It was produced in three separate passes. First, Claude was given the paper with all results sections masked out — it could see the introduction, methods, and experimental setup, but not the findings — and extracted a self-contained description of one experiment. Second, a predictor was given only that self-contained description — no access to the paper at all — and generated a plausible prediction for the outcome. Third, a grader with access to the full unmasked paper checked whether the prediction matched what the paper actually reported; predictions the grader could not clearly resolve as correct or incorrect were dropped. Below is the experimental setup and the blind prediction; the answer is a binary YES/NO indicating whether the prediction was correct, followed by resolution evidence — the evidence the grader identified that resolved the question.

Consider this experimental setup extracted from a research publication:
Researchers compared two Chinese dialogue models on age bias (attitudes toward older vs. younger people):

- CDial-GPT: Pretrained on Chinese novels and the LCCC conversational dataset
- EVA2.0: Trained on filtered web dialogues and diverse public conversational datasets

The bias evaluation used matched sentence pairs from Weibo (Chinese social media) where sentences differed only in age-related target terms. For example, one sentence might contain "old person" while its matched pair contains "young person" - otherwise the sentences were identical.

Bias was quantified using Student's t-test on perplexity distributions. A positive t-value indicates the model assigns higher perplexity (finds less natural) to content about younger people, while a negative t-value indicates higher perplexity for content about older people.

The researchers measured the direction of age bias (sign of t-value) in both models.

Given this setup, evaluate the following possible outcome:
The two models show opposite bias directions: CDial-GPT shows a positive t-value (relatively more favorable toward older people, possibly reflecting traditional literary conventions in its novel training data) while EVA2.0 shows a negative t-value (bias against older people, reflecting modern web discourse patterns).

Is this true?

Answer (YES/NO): YES